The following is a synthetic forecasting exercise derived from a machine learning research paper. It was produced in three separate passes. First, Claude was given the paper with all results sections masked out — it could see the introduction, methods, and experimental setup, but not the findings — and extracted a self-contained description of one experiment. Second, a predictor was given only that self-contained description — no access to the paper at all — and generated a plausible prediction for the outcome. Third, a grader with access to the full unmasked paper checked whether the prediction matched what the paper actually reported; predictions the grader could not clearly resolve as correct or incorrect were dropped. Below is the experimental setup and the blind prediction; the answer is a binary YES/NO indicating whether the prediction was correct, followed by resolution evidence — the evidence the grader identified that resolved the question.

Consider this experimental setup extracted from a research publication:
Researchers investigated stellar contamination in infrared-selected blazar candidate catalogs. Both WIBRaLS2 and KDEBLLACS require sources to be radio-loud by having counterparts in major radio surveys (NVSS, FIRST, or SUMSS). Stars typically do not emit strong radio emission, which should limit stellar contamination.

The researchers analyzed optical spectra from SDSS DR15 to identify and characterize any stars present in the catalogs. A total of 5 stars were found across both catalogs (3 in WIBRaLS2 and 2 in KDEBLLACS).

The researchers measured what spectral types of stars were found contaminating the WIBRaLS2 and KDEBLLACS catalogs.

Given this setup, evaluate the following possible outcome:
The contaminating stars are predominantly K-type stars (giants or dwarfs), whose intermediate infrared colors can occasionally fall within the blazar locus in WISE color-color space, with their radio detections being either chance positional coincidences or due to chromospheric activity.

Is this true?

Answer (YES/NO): NO